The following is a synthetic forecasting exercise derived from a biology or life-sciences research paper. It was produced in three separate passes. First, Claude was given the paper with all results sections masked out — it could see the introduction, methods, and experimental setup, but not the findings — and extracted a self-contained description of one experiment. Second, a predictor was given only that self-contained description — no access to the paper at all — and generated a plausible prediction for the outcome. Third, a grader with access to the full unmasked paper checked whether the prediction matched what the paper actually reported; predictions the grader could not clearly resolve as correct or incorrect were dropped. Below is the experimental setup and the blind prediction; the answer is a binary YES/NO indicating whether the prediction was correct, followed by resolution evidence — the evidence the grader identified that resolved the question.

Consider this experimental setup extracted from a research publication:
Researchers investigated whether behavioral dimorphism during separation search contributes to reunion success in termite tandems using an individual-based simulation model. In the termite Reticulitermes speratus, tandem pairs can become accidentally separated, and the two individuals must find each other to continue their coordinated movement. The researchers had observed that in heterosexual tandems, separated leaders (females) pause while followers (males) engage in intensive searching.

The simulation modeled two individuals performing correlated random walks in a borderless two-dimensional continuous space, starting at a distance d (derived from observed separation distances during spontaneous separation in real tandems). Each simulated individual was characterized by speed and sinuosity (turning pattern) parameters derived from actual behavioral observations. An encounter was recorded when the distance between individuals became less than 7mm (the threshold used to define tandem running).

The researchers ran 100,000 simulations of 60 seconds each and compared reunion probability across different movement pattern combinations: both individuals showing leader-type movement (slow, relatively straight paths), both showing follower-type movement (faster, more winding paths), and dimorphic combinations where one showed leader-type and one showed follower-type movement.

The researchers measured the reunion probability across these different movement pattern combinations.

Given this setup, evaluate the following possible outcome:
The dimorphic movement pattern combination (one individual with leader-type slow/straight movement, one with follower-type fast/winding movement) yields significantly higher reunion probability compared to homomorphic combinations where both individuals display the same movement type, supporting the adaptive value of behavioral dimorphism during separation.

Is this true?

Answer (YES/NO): YES